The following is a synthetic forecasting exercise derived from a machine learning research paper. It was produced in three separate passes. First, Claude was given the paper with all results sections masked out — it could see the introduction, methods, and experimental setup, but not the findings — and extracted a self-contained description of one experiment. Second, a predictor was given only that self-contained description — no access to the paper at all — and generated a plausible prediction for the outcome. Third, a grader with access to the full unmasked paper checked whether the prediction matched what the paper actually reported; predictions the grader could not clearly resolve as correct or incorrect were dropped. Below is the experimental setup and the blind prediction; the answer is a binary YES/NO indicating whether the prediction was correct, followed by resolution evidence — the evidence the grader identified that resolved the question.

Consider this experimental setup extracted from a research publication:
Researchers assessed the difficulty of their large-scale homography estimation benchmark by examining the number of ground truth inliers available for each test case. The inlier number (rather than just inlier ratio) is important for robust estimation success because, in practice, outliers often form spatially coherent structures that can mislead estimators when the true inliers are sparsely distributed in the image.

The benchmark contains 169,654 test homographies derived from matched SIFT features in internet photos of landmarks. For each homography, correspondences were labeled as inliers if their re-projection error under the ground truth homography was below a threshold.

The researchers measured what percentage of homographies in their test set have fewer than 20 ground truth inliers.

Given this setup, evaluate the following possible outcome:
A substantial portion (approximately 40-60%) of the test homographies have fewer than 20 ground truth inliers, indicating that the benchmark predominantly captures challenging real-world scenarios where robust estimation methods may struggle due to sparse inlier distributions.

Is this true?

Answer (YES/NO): NO